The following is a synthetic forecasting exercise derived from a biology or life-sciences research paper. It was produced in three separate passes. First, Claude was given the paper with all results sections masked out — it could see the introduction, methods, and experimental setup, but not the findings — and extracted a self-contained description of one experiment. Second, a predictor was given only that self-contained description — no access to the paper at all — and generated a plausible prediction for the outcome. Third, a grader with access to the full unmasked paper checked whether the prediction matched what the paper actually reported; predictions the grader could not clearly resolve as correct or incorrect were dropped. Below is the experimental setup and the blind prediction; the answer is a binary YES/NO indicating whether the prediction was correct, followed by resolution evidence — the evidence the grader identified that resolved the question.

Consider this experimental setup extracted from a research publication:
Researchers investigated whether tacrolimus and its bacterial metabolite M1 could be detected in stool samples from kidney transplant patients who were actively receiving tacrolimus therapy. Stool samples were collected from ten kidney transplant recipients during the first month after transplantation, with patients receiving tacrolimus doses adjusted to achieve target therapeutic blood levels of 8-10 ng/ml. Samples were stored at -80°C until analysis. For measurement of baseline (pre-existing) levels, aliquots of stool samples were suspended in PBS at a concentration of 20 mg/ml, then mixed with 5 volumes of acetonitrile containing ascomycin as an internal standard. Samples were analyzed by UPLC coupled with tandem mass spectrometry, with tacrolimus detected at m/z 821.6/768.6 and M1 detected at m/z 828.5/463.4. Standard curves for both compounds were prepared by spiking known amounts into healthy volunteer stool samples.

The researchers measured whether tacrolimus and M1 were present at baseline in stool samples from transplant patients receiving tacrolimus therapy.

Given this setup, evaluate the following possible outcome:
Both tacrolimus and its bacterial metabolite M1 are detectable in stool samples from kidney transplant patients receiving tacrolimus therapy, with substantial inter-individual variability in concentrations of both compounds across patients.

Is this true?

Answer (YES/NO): NO